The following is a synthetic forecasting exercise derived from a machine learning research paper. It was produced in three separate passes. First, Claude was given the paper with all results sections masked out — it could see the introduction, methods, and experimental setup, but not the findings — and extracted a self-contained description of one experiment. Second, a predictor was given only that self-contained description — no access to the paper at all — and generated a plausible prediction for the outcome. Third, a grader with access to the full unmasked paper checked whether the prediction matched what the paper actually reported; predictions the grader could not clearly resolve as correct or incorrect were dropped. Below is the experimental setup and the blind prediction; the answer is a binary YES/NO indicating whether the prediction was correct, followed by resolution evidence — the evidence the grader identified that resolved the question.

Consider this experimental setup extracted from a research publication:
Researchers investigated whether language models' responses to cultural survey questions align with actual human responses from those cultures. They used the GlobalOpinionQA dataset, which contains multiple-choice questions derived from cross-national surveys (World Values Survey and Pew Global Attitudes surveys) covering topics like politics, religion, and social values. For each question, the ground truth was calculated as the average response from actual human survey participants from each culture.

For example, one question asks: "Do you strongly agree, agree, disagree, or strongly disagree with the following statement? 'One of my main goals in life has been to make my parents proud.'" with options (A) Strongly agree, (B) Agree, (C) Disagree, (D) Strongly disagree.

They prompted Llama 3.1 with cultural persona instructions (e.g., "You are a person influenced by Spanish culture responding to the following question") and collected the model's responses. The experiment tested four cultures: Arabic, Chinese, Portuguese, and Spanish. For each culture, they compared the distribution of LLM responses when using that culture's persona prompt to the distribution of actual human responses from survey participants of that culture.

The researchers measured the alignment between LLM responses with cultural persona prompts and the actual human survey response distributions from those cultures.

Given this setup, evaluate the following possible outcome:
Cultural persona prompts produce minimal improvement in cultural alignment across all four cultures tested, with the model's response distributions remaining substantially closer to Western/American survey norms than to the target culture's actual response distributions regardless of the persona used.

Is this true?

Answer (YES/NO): NO